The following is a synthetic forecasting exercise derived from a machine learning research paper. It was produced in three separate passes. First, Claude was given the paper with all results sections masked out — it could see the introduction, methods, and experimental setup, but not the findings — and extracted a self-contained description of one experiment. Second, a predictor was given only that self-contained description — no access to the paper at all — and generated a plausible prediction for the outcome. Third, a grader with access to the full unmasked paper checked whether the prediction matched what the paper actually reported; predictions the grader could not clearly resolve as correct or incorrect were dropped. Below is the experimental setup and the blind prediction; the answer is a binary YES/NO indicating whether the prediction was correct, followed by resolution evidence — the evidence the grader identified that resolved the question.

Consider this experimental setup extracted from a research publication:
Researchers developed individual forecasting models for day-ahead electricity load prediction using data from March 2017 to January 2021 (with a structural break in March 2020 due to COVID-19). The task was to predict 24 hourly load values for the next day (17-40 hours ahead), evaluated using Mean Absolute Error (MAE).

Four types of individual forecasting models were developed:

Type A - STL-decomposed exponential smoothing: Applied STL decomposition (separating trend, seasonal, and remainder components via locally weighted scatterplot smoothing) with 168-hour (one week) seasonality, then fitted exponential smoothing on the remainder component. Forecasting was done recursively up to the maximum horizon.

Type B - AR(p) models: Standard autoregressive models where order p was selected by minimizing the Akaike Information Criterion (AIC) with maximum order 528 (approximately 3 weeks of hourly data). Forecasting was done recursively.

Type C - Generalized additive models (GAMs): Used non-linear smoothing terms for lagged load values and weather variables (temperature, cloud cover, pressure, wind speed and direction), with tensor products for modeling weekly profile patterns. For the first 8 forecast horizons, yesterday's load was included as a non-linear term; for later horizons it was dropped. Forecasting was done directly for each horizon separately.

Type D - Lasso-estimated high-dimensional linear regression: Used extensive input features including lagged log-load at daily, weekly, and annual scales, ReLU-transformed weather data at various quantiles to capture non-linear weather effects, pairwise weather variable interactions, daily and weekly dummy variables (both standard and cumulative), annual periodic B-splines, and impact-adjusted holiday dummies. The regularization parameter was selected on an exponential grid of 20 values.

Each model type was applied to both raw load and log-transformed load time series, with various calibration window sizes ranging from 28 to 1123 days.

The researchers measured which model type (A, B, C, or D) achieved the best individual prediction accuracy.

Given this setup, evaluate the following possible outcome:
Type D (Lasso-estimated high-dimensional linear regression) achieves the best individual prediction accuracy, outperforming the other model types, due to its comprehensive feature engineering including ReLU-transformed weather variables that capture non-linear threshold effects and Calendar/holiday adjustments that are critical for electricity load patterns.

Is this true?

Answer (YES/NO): YES